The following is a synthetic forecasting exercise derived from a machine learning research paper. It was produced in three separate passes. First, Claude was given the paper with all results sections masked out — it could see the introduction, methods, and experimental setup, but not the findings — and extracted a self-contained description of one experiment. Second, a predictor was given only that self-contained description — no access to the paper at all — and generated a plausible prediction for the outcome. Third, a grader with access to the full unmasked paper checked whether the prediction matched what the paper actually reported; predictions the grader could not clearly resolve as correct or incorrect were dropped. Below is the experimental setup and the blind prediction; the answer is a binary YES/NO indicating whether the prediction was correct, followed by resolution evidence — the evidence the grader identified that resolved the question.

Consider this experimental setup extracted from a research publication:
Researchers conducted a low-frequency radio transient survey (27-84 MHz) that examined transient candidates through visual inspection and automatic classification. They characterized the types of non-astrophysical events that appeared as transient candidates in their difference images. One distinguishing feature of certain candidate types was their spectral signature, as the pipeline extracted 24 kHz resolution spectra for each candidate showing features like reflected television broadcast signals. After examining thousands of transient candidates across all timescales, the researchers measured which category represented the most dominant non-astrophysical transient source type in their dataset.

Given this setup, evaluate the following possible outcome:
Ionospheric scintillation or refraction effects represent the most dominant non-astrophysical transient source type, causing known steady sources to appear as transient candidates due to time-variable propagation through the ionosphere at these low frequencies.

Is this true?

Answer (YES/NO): NO